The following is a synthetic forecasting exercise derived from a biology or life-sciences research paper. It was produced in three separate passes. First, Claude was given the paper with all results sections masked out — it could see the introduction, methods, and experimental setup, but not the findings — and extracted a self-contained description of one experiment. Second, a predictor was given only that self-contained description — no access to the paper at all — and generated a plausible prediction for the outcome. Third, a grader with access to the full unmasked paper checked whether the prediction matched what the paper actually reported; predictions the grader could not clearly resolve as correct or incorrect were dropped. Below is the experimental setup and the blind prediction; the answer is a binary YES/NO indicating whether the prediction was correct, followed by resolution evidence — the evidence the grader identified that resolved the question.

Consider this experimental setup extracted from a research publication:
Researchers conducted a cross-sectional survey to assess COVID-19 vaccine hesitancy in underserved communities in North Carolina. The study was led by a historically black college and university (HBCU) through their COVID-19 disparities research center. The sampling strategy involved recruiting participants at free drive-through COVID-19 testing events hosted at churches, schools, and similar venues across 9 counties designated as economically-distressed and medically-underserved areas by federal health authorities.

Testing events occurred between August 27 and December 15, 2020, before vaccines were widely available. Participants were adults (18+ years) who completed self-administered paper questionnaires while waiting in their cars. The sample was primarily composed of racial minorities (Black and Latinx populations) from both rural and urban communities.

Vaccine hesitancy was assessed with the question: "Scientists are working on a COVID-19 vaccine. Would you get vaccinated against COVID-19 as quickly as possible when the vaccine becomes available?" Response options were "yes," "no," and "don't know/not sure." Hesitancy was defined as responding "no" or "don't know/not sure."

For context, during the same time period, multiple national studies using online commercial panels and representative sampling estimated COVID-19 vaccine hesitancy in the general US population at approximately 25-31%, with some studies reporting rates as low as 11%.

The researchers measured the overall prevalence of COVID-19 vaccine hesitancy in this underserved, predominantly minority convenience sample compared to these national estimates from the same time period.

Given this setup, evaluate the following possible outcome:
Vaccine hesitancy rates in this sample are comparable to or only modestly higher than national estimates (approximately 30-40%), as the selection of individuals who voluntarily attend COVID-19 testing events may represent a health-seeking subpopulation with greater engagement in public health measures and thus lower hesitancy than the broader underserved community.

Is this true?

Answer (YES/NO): NO